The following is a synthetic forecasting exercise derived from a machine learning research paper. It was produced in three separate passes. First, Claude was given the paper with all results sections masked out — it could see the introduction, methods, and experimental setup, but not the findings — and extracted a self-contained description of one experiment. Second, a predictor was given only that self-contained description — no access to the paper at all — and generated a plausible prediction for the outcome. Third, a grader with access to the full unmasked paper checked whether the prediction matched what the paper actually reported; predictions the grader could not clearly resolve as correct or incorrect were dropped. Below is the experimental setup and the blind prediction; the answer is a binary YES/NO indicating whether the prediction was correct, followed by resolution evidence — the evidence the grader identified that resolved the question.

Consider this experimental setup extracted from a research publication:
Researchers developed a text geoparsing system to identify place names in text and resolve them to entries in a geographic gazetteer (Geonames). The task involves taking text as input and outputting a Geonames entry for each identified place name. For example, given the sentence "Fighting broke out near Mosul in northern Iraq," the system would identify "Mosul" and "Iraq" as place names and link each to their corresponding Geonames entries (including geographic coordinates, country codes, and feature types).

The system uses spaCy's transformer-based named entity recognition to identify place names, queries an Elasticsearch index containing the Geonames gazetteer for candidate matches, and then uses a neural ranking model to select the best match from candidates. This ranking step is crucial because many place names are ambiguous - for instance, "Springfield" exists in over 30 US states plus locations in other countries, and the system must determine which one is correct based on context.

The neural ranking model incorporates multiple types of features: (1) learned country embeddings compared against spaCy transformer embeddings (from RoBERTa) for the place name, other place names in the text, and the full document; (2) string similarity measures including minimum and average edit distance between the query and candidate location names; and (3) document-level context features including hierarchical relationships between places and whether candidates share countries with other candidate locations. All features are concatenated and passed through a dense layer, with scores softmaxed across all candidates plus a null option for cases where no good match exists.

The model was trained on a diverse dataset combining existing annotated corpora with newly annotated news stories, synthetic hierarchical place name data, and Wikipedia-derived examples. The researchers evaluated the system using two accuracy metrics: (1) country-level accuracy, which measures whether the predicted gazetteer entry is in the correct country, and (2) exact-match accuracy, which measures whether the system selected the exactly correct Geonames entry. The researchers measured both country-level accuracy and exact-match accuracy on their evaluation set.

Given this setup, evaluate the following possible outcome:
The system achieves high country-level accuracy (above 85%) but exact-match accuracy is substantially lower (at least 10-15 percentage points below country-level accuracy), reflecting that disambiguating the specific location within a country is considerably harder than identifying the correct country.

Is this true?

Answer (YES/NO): YES